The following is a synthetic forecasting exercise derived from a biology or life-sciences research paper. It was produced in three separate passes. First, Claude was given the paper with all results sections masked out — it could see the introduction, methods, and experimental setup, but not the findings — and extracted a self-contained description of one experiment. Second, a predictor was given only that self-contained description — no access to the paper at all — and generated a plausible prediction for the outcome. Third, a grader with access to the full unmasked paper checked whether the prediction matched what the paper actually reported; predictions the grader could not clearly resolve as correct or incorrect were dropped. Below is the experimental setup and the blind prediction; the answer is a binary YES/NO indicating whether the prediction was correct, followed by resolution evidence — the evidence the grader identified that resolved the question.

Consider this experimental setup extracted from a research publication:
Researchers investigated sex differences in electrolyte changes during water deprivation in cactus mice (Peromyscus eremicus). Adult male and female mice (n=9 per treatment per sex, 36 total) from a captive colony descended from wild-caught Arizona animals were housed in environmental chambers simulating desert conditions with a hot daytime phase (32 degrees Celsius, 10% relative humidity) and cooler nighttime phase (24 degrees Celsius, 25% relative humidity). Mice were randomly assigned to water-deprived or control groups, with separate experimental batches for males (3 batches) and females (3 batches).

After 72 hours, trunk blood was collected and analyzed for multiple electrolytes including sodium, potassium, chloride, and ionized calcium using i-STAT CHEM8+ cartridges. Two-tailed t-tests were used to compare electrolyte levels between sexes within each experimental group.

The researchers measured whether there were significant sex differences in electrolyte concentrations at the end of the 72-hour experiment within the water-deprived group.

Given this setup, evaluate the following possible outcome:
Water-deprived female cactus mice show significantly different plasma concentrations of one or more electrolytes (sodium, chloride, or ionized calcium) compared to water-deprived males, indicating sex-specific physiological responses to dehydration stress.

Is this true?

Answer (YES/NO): NO